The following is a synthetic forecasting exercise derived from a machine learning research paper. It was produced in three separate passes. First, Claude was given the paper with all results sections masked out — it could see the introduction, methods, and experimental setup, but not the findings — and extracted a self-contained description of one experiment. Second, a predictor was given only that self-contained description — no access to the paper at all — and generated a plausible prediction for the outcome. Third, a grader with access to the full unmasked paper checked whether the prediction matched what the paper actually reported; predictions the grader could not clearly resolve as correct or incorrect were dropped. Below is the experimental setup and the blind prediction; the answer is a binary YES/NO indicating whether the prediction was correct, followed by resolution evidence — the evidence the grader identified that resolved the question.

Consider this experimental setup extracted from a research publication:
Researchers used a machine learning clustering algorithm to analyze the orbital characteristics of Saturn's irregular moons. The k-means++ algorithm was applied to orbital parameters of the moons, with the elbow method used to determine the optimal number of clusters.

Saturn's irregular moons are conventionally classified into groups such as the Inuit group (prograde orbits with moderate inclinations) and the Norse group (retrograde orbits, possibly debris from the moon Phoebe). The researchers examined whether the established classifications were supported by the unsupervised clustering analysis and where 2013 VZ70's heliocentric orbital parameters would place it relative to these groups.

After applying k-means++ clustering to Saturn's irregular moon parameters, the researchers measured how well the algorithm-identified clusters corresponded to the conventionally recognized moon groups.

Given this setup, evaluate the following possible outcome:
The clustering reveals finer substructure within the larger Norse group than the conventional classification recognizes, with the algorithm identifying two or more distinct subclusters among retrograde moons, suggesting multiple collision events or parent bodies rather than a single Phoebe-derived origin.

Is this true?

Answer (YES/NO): NO